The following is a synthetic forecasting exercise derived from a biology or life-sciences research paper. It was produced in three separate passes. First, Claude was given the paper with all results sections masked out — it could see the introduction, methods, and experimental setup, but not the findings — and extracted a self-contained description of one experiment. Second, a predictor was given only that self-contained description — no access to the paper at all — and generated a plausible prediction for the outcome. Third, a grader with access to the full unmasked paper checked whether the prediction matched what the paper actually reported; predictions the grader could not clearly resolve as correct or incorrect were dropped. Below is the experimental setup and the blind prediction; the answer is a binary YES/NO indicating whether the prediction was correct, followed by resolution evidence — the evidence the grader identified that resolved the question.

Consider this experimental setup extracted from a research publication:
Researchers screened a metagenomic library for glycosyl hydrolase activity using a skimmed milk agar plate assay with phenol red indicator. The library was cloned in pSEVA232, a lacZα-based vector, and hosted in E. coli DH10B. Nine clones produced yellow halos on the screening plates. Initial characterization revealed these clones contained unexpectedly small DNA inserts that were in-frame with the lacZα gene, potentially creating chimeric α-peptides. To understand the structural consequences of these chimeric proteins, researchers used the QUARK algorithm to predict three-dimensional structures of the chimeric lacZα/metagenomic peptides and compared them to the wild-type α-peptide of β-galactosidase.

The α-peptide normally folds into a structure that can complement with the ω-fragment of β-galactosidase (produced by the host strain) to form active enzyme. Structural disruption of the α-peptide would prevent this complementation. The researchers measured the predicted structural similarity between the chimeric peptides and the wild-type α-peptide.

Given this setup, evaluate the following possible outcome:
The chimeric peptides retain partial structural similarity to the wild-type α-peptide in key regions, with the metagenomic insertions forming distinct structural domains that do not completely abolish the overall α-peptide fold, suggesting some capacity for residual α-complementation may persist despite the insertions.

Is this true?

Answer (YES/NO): NO